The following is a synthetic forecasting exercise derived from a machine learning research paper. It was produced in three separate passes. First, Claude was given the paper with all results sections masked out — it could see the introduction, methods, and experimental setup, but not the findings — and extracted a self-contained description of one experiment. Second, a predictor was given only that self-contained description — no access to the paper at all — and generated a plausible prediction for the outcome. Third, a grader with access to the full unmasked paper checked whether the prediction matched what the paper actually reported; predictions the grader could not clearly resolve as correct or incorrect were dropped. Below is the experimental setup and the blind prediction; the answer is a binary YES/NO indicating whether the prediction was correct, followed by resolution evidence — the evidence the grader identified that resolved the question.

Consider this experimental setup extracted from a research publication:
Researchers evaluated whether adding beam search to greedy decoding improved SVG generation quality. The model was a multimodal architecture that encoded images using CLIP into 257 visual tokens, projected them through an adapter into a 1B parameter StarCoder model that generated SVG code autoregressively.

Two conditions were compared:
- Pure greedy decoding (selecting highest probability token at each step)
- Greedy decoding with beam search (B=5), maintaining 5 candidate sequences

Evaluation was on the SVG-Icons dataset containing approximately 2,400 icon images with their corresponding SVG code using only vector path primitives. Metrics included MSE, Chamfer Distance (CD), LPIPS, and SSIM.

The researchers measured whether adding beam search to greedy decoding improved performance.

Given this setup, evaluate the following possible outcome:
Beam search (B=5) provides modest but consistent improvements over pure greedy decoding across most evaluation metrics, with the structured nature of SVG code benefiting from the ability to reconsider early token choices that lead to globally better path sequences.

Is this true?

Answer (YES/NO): NO